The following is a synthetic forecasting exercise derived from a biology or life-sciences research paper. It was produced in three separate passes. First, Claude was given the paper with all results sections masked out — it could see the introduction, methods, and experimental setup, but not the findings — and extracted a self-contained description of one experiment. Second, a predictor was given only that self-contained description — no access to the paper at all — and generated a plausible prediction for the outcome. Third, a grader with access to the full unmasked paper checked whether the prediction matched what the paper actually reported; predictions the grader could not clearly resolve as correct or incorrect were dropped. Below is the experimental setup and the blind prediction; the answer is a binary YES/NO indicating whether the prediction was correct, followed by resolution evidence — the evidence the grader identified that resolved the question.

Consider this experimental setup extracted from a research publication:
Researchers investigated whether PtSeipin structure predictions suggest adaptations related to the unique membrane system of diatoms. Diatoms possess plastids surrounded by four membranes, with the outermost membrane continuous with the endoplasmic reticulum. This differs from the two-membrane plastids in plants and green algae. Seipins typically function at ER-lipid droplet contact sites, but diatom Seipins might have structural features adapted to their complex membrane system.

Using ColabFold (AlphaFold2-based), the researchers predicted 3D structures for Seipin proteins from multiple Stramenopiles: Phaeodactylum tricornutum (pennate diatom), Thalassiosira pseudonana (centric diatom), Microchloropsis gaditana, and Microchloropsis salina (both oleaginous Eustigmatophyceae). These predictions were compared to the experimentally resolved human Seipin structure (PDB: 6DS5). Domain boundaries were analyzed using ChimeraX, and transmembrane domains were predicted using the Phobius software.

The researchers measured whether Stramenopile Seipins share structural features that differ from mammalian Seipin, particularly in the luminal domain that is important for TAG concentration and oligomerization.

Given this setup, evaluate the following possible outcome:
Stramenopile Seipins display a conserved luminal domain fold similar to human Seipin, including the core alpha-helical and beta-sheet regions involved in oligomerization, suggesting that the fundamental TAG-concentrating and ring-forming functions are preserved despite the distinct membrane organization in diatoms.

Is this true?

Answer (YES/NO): YES